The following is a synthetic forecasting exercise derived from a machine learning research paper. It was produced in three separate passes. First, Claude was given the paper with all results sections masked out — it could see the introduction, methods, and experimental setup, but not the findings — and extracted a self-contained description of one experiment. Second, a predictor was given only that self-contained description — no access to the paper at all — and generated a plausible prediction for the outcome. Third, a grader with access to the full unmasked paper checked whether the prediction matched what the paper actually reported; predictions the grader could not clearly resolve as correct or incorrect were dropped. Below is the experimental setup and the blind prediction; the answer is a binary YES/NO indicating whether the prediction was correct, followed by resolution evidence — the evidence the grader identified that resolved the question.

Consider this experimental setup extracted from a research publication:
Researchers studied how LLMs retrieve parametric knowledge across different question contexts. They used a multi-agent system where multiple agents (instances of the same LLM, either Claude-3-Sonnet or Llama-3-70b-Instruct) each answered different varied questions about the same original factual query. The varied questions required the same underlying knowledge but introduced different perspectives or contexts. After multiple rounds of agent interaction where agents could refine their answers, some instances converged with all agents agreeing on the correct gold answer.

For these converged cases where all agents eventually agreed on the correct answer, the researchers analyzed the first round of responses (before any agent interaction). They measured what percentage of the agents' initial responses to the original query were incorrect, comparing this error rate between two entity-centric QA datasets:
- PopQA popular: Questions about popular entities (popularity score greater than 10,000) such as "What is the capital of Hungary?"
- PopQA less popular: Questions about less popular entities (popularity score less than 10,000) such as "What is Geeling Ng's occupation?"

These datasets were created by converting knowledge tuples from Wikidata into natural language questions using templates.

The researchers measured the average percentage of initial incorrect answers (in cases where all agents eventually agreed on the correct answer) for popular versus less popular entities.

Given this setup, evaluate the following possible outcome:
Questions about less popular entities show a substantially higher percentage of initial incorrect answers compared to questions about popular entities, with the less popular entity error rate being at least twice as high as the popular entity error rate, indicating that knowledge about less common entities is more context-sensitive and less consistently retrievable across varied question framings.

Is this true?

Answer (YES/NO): NO